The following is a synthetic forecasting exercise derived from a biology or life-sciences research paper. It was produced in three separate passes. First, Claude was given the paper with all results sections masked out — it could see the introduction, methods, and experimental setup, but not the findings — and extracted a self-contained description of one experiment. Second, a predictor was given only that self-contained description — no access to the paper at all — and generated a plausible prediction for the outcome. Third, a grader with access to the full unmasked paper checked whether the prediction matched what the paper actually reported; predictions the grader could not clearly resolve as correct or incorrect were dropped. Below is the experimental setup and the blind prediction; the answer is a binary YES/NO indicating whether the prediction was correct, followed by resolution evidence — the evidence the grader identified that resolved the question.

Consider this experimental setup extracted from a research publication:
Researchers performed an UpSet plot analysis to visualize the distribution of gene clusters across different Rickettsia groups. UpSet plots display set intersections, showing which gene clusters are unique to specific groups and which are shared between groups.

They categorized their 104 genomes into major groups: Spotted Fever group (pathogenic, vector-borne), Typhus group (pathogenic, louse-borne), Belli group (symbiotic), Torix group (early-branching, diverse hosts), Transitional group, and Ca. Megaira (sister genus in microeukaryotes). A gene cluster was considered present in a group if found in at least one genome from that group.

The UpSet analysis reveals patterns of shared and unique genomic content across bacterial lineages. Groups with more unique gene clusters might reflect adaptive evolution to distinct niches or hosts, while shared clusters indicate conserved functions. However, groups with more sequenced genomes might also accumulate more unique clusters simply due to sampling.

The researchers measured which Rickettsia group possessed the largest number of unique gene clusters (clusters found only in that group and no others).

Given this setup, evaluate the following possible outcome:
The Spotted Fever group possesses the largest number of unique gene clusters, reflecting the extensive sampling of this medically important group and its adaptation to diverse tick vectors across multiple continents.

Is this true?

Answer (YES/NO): NO